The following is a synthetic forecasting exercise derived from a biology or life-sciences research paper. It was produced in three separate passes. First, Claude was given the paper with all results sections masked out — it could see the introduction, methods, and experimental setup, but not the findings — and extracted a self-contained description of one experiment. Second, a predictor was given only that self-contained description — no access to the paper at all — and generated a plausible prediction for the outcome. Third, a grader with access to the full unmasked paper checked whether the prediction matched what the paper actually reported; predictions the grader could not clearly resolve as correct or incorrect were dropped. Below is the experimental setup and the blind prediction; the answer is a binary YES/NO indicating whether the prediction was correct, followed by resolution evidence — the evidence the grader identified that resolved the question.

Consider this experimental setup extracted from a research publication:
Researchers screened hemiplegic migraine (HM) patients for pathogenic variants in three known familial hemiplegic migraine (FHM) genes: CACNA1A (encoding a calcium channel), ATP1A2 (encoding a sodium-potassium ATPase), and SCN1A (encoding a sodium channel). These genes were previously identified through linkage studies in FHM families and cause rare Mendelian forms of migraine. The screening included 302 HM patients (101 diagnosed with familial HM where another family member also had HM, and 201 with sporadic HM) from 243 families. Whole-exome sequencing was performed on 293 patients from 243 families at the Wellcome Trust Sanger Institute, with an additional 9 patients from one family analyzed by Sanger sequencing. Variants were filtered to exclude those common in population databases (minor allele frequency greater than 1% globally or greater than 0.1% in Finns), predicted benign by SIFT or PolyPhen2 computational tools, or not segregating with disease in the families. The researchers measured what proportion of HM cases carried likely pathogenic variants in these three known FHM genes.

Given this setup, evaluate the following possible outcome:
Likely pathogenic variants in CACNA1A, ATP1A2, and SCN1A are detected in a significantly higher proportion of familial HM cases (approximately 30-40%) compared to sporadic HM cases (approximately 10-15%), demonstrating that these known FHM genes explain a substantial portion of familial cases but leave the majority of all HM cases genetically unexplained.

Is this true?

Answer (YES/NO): NO